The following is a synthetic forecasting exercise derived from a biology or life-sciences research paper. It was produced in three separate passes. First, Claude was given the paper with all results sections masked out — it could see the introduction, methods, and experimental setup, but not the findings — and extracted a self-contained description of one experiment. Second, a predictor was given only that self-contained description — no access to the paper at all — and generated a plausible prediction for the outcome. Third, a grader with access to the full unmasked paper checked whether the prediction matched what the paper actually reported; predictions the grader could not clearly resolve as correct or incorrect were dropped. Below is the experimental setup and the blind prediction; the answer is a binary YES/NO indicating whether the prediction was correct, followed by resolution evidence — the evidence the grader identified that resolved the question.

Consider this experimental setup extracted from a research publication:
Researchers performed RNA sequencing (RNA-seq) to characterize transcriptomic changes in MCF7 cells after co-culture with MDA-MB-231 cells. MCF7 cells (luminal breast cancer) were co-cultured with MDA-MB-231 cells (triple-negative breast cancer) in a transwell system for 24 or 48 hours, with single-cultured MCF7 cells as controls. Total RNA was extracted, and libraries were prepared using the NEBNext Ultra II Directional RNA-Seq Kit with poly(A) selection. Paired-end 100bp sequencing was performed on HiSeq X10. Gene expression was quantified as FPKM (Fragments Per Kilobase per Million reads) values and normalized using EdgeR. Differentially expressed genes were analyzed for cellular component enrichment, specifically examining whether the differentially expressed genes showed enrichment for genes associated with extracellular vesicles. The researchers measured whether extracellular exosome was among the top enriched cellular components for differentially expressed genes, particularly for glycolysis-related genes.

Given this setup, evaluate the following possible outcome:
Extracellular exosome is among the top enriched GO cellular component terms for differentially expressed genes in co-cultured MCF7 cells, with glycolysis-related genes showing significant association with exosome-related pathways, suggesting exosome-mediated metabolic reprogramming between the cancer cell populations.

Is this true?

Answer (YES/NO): YES